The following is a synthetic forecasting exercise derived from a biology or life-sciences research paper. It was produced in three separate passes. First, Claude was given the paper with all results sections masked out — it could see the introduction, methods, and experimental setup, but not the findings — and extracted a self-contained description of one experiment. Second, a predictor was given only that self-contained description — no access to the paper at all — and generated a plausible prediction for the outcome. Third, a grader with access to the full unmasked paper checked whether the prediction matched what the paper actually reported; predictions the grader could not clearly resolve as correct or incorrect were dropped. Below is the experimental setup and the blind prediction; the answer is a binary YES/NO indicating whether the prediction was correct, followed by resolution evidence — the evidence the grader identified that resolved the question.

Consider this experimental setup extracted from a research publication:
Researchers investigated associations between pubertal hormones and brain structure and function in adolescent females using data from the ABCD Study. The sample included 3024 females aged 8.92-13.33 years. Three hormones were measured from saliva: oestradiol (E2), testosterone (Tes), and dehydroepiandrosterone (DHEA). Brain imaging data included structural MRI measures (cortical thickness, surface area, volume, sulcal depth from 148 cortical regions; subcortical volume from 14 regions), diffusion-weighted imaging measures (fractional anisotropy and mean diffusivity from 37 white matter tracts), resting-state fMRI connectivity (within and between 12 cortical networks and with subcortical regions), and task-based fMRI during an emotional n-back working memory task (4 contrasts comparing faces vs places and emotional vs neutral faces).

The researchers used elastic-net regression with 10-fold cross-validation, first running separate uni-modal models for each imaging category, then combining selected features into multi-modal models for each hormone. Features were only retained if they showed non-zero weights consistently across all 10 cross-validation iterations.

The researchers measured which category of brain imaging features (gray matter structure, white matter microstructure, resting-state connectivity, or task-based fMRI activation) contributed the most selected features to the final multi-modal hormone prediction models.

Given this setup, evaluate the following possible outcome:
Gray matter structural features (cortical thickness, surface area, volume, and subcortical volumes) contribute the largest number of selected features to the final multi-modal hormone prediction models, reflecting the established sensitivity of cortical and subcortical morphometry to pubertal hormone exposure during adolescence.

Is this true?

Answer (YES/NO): YES